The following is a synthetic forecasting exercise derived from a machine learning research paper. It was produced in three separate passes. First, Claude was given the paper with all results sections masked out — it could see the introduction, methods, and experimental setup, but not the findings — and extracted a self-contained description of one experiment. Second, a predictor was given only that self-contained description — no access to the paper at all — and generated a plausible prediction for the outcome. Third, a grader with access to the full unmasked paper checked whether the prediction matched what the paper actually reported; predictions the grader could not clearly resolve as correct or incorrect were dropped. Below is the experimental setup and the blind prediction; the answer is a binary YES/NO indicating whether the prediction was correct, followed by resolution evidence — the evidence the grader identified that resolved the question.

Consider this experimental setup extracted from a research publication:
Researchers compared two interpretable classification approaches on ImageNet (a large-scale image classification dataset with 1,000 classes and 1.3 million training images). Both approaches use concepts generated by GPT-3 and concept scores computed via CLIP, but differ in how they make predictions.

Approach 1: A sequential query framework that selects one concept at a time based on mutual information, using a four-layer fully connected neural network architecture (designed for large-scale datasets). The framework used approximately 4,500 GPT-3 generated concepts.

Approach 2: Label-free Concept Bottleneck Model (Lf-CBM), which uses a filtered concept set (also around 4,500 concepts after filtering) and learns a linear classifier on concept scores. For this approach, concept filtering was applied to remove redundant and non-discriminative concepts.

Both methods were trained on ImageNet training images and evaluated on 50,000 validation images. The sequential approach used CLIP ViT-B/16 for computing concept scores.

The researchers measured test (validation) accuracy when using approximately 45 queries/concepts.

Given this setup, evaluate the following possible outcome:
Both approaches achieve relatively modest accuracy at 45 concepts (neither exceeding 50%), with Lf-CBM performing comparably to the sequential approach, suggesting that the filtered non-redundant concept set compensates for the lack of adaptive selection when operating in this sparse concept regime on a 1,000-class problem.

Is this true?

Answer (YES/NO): NO